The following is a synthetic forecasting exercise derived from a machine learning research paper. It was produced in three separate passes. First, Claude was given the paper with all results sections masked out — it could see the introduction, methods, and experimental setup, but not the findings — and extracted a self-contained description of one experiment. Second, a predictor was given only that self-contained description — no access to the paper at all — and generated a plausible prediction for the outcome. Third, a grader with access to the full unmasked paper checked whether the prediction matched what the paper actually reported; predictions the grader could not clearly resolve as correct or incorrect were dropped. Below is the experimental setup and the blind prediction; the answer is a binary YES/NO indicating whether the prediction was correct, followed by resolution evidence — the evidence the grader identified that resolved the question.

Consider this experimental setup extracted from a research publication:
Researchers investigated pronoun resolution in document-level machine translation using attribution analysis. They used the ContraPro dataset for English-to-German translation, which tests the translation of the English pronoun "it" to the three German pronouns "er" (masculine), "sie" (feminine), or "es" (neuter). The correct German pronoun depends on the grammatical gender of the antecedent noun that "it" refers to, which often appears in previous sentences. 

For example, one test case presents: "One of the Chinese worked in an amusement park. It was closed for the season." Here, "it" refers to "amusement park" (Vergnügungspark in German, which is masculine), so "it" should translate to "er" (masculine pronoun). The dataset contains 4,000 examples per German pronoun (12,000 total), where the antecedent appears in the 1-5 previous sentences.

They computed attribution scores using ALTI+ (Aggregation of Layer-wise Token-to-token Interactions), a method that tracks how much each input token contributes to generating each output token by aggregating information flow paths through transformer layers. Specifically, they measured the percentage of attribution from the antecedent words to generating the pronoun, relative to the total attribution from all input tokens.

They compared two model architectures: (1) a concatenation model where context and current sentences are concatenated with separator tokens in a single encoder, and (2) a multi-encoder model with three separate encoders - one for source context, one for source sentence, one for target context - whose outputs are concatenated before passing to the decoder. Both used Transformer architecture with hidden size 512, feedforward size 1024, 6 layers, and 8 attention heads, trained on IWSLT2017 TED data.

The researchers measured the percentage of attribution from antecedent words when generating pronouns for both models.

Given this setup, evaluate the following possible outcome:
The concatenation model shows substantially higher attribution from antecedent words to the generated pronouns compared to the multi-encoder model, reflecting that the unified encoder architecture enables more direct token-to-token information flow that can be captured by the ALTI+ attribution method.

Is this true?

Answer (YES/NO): YES